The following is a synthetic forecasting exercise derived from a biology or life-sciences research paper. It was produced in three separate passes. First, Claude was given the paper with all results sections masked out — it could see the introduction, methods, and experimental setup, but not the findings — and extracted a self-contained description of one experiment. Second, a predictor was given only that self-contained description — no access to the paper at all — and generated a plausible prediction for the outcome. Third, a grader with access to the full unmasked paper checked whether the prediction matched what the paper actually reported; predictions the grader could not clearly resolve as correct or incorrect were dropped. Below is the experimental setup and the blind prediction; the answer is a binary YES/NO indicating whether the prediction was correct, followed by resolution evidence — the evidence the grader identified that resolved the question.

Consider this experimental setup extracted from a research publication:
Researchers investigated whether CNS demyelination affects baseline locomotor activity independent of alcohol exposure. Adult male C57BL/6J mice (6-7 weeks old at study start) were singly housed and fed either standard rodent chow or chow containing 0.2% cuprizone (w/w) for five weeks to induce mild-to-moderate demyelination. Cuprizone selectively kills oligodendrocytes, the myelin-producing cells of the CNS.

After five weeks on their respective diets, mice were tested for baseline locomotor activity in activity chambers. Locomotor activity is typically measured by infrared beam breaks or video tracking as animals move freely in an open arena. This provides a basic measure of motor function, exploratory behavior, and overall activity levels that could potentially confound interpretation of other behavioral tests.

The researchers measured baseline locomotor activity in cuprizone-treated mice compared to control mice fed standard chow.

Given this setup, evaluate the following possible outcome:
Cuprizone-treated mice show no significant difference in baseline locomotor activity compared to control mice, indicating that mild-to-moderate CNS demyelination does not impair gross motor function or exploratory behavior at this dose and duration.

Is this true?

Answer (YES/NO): YES